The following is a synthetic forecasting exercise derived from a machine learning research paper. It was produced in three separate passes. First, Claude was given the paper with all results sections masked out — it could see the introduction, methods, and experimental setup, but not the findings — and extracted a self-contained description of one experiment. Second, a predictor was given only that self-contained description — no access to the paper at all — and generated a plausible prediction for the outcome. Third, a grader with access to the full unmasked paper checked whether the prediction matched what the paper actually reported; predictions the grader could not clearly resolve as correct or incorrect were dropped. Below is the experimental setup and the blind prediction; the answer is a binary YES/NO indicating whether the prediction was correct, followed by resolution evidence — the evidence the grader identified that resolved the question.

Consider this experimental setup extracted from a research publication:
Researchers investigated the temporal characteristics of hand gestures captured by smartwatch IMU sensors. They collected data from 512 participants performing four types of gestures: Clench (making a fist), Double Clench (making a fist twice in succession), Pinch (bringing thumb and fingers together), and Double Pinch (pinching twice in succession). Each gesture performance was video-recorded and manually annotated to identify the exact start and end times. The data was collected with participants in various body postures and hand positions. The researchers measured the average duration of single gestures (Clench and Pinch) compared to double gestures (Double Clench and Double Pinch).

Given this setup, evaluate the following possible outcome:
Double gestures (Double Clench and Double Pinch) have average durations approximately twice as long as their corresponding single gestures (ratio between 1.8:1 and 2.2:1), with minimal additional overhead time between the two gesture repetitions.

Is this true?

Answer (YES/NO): NO